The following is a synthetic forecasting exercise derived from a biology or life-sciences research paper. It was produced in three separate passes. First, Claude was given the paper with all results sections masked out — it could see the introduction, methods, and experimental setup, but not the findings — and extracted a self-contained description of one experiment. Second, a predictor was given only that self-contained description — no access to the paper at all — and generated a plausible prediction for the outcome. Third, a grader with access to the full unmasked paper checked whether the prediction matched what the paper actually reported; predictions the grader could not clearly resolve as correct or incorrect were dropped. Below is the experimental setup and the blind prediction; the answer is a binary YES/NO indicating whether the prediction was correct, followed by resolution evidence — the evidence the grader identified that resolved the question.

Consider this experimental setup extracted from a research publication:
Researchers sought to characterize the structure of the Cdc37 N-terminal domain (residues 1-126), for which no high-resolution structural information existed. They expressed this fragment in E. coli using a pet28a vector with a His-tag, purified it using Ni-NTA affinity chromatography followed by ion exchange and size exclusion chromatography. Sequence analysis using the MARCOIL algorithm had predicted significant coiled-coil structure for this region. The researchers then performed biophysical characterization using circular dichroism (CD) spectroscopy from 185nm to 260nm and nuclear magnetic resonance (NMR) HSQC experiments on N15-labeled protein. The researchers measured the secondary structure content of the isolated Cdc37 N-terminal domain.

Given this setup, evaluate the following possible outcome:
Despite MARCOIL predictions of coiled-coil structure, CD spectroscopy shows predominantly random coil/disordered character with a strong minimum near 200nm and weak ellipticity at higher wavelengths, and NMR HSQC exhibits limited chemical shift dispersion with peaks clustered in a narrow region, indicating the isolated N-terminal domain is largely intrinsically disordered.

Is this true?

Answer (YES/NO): NO